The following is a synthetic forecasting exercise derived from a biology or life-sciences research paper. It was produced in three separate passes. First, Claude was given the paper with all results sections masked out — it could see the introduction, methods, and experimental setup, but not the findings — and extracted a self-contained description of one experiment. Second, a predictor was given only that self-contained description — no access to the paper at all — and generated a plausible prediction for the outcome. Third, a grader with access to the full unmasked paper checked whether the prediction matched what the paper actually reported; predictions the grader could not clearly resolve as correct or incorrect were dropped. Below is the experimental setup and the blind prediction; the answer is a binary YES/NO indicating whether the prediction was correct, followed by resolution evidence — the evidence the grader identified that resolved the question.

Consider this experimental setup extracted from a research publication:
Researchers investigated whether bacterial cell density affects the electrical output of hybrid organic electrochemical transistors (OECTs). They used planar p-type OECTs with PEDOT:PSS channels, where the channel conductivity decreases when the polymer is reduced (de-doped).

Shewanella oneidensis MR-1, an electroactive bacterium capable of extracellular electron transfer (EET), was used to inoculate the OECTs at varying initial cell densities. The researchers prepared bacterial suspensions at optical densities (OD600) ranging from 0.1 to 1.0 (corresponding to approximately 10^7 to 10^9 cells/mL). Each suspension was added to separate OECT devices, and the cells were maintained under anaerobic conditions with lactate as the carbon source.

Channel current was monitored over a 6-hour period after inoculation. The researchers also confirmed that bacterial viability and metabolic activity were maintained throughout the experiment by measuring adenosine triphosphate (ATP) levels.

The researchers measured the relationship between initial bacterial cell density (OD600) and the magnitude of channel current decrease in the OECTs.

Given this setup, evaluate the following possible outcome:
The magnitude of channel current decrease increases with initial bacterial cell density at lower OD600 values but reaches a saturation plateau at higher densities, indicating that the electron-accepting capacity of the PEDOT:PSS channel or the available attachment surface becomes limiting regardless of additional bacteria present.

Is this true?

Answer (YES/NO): NO